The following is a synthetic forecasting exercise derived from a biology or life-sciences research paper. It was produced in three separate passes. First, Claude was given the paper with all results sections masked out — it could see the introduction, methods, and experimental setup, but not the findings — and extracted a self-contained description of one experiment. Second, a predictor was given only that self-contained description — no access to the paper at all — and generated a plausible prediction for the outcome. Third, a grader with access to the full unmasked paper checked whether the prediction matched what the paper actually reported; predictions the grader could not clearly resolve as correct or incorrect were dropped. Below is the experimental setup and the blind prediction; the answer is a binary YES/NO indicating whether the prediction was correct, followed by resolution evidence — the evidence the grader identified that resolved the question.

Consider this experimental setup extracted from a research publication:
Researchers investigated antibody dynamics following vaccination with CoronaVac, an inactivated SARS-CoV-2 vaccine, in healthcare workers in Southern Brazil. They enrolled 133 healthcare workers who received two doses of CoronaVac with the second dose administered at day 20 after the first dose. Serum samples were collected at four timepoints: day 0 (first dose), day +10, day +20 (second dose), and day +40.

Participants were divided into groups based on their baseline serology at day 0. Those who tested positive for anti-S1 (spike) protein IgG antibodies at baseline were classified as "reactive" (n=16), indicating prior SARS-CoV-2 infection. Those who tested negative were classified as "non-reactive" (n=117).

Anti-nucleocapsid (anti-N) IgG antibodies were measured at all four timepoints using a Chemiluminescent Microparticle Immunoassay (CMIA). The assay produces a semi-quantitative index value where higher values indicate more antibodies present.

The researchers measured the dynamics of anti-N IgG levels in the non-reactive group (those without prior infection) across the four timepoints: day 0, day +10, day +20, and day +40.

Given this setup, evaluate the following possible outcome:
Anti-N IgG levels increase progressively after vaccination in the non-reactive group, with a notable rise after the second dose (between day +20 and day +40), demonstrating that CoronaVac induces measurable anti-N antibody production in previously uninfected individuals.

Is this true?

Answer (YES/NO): NO